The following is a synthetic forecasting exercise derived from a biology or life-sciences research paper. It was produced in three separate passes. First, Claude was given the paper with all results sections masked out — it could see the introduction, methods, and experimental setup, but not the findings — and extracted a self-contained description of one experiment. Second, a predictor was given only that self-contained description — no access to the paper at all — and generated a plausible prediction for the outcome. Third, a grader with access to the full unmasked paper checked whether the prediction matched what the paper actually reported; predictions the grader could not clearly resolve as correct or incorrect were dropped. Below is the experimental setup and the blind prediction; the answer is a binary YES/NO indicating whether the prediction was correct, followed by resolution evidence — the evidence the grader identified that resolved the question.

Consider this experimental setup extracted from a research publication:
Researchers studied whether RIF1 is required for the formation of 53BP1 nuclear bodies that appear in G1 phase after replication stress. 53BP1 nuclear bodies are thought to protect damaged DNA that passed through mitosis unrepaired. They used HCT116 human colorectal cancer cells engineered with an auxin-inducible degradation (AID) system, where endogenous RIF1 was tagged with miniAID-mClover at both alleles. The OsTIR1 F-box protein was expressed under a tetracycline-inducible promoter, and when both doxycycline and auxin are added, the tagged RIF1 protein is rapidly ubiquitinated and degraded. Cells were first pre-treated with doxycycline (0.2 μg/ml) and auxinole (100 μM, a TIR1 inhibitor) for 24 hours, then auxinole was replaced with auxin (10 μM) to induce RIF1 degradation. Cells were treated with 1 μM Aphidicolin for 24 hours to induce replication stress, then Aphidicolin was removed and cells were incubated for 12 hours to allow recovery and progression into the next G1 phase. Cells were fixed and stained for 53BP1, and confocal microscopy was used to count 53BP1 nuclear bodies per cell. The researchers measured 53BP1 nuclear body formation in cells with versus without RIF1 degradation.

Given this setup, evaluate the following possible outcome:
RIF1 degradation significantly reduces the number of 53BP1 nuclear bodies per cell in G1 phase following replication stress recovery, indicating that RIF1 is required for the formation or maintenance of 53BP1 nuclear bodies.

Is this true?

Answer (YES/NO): YES